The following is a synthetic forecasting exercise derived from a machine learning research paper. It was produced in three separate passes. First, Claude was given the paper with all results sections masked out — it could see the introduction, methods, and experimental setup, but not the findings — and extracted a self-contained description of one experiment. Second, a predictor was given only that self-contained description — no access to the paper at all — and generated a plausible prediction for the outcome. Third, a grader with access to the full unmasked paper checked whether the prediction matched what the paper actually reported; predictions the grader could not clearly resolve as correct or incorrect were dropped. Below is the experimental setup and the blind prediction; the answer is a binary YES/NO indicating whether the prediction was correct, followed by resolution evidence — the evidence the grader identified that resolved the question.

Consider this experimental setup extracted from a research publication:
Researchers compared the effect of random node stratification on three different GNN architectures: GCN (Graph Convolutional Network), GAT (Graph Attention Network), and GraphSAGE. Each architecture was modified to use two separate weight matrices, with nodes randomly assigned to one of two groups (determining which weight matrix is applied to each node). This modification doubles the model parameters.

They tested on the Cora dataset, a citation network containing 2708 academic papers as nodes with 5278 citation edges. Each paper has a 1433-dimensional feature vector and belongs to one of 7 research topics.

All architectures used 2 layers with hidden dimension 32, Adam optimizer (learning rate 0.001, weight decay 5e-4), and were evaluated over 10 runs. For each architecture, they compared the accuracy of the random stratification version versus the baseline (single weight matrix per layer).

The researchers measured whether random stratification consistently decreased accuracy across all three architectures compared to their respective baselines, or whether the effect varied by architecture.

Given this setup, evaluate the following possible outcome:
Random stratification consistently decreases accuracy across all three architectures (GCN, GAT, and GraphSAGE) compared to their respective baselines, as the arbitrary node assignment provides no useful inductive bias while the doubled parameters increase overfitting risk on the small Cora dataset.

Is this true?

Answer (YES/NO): YES